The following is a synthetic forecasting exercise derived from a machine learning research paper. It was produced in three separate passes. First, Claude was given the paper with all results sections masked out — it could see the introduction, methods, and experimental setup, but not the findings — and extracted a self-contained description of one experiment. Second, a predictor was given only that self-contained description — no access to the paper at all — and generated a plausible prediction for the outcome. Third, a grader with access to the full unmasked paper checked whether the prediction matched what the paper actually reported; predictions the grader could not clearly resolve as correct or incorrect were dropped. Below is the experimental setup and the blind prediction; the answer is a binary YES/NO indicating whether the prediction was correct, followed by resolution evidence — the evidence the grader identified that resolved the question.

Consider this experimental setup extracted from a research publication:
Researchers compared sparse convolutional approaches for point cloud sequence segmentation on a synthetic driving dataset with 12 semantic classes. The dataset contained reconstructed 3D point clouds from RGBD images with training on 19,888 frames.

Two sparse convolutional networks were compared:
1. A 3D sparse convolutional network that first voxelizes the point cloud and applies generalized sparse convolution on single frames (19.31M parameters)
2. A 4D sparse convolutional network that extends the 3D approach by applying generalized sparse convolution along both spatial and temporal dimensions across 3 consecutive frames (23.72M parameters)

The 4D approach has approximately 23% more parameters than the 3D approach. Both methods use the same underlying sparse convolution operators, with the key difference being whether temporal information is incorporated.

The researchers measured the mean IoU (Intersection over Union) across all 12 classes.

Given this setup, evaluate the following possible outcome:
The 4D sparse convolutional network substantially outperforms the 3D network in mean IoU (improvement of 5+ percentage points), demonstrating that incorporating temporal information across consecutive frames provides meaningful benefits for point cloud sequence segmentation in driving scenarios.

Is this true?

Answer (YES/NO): NO